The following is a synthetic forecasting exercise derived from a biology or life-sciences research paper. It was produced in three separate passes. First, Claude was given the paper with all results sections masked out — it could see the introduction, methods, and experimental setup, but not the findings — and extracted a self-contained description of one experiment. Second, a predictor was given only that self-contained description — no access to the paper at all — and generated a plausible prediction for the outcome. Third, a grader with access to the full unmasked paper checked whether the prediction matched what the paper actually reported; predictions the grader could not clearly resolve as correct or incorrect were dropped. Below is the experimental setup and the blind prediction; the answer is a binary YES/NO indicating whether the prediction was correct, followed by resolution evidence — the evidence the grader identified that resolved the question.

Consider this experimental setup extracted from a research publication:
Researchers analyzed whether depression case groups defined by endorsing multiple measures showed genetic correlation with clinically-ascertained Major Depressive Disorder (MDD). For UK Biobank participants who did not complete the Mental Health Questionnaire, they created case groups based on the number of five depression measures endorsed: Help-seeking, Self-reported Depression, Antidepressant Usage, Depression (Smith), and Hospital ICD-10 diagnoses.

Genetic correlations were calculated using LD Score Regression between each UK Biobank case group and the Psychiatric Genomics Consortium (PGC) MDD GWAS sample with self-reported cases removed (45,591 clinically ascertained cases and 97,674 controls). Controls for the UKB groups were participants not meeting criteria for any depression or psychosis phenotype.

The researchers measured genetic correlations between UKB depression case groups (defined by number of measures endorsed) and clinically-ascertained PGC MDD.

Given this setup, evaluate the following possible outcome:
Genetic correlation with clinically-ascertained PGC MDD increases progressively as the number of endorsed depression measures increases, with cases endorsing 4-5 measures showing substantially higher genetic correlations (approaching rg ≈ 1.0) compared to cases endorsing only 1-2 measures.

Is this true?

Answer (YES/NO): NO